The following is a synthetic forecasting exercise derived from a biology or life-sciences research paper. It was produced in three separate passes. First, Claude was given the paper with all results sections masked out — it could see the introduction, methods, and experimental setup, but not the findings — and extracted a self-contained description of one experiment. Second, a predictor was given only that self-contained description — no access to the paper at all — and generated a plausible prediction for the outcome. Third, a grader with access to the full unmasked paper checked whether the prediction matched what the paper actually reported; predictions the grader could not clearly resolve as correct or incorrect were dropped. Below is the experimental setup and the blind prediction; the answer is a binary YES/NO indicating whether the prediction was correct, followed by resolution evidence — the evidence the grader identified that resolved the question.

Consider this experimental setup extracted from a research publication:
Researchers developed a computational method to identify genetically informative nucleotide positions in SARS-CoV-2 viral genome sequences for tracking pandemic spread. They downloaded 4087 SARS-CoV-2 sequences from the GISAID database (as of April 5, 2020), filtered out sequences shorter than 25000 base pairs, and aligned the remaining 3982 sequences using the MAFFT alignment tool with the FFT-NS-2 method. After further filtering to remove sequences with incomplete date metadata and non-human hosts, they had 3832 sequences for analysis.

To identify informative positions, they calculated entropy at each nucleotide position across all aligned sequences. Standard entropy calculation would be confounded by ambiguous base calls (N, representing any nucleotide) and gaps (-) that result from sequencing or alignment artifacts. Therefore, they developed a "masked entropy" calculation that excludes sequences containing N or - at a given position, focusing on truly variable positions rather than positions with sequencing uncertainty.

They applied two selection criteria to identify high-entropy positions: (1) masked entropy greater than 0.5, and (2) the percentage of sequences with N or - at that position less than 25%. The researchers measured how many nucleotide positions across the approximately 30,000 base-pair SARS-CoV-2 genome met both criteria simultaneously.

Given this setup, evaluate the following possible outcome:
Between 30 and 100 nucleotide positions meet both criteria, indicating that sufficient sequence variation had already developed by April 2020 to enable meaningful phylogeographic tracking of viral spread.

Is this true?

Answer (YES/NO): NO